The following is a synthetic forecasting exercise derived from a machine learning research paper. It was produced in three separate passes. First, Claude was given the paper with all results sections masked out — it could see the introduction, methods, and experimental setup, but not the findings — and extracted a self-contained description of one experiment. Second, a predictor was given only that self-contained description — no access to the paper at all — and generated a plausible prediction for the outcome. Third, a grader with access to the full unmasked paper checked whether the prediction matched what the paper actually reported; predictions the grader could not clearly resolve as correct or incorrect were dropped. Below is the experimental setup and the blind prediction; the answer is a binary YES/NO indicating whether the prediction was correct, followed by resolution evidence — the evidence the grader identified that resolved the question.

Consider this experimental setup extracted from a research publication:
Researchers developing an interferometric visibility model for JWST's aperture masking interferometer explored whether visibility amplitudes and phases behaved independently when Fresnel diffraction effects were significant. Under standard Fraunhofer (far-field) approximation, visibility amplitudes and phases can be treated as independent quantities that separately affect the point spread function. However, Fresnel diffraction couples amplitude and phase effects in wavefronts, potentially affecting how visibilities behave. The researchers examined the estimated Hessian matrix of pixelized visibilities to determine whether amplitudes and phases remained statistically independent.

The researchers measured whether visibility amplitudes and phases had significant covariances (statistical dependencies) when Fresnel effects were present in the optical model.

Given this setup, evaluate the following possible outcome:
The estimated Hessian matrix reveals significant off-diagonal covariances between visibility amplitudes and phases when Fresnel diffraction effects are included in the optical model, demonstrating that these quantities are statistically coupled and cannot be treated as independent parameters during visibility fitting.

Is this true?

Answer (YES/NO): YES